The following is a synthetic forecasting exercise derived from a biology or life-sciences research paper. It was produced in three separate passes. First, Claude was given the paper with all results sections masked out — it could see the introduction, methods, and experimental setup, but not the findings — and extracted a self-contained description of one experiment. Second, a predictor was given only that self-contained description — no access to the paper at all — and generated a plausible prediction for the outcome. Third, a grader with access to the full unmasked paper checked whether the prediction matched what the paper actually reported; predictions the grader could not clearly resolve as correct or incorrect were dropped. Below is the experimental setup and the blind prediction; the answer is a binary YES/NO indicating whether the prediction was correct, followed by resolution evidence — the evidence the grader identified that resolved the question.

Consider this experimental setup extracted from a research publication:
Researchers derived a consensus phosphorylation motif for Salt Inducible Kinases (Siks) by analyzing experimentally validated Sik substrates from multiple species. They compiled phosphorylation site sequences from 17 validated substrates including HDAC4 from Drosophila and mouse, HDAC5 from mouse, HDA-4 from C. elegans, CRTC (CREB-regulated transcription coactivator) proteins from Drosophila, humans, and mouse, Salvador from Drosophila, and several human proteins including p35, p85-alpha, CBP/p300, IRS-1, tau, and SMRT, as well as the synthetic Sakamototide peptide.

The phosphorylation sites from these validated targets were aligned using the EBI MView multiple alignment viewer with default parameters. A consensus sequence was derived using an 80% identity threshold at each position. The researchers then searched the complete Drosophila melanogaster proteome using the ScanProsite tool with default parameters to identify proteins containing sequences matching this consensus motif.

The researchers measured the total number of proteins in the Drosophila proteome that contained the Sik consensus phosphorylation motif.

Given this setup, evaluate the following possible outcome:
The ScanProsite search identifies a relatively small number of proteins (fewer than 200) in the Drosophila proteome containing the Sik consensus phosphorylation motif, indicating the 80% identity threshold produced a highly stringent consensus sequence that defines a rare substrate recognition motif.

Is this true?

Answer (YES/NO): NO